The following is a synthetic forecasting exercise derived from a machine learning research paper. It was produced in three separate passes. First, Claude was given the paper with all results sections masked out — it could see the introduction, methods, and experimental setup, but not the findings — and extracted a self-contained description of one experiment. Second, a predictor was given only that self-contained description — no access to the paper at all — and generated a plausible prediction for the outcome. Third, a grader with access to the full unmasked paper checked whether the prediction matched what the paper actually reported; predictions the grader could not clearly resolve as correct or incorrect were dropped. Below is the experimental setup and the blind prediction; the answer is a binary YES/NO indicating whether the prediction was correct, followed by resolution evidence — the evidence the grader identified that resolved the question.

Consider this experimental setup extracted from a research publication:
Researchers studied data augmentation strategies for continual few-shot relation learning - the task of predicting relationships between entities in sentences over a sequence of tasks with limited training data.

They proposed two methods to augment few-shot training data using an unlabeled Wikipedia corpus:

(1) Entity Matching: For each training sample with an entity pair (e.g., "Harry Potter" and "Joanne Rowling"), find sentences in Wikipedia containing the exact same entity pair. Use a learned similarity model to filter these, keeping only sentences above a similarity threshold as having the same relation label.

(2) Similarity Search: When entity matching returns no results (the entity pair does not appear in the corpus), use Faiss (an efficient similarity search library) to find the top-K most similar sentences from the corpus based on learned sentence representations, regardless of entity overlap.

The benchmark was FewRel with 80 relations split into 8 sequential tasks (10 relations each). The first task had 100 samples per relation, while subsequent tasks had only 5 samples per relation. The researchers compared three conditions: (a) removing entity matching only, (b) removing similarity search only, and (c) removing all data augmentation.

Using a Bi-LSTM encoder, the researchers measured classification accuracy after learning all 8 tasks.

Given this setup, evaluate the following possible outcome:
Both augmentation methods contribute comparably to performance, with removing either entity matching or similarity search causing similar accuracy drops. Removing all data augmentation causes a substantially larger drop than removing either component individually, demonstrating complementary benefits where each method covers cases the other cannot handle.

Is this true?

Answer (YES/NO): YES